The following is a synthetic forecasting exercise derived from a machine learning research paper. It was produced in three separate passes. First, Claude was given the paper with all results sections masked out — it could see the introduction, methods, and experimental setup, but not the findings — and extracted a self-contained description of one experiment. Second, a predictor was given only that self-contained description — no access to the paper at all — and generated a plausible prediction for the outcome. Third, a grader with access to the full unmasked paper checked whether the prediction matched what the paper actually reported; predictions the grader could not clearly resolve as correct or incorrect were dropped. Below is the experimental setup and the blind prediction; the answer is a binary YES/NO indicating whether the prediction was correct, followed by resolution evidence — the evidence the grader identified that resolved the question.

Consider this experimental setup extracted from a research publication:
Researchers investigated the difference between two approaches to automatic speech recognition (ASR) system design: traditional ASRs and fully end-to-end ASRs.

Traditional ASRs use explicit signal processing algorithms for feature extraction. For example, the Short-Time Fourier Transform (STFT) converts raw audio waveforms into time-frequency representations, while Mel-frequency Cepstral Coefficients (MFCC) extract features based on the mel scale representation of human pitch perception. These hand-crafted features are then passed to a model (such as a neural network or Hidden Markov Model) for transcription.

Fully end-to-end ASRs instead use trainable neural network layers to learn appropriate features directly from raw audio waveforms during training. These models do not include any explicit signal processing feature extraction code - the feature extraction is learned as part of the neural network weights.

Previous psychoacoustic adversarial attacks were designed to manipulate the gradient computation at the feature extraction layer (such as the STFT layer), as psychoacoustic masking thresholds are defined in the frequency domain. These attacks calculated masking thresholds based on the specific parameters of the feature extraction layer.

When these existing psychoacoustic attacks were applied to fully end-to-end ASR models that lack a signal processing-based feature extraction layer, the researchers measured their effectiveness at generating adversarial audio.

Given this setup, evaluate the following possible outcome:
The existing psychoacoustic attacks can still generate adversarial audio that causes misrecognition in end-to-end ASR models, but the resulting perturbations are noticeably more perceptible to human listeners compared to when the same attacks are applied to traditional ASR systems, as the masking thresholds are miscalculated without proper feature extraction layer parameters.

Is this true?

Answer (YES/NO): NO